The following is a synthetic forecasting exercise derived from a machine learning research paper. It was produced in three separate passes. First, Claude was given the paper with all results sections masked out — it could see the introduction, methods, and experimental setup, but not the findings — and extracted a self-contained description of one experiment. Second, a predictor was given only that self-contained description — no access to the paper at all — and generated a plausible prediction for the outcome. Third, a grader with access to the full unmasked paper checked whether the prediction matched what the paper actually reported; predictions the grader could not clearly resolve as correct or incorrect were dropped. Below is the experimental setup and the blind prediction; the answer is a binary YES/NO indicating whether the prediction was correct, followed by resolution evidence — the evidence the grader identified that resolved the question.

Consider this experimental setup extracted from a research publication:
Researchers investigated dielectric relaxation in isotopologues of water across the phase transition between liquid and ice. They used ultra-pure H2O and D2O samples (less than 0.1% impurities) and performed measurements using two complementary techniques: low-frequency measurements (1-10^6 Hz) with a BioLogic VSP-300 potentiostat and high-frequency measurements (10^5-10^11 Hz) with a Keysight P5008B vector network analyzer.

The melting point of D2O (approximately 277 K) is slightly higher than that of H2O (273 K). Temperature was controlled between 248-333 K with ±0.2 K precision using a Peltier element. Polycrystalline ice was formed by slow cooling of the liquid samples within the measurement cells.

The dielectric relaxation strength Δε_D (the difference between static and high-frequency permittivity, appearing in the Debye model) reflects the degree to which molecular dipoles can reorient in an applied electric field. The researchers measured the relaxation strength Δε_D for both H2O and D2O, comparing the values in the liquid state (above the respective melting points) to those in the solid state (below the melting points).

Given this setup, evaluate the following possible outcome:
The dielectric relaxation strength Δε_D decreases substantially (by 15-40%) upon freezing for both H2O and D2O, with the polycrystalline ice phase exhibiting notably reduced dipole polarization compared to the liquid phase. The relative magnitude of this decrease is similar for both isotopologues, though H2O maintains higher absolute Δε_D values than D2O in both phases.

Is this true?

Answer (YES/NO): NO